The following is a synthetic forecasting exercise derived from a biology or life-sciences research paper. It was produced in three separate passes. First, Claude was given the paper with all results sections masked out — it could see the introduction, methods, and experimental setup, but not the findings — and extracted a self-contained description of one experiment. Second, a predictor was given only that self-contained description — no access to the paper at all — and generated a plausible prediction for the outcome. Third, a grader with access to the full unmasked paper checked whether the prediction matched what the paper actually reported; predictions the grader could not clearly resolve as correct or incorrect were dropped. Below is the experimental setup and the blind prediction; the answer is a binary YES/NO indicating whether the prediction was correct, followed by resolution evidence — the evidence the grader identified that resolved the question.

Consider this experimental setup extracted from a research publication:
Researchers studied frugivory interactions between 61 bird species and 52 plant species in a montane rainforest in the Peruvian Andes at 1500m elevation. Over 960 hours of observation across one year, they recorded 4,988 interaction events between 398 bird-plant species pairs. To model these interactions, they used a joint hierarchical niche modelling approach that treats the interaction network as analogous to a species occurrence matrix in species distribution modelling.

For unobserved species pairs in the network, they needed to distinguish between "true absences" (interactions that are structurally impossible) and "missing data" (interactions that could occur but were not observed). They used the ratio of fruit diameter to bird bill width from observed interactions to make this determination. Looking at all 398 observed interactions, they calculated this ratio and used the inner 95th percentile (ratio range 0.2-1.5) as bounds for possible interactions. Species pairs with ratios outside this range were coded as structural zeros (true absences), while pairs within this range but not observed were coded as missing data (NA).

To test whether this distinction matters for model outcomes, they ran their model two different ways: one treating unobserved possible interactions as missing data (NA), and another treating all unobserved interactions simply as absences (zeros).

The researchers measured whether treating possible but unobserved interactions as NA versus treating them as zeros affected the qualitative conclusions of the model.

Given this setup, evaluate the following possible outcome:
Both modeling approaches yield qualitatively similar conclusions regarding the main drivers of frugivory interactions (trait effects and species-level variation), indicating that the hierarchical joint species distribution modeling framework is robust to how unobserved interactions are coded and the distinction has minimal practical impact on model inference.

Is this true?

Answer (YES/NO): YES